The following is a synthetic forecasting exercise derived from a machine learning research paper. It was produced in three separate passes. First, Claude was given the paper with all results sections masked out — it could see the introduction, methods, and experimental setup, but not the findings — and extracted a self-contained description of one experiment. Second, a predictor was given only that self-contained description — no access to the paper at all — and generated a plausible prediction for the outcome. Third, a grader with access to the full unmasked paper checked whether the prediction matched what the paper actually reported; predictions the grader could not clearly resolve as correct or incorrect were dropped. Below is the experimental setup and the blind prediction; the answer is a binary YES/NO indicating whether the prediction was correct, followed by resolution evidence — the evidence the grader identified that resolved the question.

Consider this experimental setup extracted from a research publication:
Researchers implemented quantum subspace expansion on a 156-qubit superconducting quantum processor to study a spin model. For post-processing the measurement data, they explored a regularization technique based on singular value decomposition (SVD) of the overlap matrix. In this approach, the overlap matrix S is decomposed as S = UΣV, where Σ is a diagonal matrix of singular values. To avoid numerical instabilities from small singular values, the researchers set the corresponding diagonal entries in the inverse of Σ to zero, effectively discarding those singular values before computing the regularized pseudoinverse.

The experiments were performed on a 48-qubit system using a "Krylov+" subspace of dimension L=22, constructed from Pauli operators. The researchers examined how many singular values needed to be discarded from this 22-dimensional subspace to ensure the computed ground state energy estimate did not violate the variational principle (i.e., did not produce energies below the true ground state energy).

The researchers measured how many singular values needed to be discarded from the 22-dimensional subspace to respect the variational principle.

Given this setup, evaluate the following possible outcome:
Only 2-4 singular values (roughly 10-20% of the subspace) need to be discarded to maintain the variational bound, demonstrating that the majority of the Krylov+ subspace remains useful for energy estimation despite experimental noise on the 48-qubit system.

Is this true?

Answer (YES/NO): NO